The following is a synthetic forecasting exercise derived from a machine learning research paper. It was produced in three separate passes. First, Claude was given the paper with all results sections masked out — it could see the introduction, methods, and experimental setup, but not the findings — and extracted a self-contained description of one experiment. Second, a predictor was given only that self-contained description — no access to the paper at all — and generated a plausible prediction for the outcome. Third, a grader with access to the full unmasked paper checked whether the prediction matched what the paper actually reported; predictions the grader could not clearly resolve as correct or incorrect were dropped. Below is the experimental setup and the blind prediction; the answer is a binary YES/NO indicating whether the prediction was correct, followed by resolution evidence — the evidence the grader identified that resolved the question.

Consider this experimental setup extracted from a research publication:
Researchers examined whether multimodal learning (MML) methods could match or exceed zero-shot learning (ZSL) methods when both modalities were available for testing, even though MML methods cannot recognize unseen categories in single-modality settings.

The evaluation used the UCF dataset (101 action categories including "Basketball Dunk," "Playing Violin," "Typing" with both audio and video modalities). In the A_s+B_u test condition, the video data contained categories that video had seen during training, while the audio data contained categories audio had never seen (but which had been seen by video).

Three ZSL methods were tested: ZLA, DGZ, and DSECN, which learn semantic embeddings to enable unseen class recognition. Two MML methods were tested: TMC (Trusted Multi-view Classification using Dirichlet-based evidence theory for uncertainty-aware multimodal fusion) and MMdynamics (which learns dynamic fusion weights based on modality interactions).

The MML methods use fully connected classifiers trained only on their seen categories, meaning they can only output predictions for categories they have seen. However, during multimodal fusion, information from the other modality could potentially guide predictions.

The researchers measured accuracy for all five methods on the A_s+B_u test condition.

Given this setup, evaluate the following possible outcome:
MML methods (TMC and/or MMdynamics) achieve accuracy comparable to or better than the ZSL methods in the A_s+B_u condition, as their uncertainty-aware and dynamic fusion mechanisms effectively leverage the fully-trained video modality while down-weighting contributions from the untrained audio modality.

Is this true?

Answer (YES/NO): NO